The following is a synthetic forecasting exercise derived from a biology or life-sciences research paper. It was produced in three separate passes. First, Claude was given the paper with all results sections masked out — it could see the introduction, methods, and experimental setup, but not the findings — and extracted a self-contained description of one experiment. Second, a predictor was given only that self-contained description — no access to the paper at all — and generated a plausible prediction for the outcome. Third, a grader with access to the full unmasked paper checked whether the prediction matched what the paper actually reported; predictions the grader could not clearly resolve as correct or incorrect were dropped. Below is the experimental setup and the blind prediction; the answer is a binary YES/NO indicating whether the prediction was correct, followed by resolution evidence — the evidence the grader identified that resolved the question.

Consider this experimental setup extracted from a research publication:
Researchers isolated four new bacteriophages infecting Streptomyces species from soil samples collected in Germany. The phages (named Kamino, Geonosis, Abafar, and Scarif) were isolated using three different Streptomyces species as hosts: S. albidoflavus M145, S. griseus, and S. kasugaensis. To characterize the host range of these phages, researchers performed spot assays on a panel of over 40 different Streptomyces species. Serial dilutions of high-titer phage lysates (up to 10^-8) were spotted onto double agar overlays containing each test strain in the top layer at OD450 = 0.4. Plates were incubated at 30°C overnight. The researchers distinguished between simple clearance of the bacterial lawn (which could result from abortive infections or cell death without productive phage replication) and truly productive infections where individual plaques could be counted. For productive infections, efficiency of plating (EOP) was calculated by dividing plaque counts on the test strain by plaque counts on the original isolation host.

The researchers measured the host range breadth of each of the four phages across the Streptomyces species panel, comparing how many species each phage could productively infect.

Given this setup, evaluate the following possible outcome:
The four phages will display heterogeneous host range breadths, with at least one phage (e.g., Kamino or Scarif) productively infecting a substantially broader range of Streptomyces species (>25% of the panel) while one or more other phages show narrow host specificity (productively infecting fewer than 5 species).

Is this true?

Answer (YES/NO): YES